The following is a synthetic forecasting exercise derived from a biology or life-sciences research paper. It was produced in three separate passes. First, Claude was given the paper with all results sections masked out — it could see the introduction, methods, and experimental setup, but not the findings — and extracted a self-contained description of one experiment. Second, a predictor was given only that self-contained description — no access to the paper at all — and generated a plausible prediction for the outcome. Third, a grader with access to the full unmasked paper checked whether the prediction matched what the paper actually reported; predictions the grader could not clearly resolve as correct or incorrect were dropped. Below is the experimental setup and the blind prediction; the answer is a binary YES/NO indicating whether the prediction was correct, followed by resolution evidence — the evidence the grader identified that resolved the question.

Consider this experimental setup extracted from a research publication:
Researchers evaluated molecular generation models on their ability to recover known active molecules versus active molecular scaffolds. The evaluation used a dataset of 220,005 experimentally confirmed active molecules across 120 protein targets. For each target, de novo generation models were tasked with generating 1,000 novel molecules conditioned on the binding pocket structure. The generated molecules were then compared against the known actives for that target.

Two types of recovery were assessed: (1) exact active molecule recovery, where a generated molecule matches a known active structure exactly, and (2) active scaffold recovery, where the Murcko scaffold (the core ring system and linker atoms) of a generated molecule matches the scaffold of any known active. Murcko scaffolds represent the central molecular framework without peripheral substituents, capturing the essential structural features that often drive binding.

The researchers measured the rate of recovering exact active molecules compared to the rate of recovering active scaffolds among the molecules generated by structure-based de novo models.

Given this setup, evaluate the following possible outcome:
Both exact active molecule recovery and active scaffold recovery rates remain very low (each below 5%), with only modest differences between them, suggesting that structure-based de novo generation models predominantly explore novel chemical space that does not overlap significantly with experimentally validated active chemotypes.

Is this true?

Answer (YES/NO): NO